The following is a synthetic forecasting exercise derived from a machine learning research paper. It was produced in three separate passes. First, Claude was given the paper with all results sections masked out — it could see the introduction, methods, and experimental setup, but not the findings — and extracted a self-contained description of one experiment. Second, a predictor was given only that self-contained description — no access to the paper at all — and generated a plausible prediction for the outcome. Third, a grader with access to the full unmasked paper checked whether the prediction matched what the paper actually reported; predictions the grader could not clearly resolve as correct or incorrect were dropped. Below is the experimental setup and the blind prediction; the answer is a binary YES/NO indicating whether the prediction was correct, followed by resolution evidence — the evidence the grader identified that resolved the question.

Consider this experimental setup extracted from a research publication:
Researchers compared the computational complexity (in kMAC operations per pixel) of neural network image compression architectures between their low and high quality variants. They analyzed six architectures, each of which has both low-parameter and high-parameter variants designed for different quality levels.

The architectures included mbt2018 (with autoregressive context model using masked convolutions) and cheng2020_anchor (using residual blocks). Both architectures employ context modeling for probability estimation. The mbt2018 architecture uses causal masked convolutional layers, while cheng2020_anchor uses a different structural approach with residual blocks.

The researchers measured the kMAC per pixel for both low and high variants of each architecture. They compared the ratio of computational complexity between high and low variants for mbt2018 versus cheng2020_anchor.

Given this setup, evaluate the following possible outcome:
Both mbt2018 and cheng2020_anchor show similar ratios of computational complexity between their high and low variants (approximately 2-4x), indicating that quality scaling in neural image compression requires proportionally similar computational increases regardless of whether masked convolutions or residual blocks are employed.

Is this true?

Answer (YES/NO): NO